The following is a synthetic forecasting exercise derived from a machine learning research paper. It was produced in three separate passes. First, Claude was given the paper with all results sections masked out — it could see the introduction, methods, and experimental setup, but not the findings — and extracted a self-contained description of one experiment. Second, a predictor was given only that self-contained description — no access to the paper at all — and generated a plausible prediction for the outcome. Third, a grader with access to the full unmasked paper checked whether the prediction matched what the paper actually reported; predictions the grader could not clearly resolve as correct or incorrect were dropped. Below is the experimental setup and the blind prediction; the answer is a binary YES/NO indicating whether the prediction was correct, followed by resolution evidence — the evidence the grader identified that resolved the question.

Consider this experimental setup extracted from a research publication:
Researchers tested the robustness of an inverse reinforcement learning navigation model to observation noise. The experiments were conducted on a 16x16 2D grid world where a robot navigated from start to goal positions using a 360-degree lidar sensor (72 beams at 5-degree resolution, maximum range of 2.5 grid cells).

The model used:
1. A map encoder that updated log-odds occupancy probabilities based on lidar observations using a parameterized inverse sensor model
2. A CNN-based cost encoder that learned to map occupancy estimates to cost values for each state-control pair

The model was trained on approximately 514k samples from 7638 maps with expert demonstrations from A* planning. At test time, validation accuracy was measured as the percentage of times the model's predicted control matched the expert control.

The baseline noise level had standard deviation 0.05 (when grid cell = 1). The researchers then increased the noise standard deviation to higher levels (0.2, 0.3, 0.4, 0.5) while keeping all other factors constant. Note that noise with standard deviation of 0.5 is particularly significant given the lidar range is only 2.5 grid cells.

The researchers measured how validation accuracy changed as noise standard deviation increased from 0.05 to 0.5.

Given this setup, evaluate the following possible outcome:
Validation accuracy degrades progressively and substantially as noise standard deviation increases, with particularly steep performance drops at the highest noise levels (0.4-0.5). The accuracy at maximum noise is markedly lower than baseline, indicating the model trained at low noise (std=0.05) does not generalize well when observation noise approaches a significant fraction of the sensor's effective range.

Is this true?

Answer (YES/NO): NO